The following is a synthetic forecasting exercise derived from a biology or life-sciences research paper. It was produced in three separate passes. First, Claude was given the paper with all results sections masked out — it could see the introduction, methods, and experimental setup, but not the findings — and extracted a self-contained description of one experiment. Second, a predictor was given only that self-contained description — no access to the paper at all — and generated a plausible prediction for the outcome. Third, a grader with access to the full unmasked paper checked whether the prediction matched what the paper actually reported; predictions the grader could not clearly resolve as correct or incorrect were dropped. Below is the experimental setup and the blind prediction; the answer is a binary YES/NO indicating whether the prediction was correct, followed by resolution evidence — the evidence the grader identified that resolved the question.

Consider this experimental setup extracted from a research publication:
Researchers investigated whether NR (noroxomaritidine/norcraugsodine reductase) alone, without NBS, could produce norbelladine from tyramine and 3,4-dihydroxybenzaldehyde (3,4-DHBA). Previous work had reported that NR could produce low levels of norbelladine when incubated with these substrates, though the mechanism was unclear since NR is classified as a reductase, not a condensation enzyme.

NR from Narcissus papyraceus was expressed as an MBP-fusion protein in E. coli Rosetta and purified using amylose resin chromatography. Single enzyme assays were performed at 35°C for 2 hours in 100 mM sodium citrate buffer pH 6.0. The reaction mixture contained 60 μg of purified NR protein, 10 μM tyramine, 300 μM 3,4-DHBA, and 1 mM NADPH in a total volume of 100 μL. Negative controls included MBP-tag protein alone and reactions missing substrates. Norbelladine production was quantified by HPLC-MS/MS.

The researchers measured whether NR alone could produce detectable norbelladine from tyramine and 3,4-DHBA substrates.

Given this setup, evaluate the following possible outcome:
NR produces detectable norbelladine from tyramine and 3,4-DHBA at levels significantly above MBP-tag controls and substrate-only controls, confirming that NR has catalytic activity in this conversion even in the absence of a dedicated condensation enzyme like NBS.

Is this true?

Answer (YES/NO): YES